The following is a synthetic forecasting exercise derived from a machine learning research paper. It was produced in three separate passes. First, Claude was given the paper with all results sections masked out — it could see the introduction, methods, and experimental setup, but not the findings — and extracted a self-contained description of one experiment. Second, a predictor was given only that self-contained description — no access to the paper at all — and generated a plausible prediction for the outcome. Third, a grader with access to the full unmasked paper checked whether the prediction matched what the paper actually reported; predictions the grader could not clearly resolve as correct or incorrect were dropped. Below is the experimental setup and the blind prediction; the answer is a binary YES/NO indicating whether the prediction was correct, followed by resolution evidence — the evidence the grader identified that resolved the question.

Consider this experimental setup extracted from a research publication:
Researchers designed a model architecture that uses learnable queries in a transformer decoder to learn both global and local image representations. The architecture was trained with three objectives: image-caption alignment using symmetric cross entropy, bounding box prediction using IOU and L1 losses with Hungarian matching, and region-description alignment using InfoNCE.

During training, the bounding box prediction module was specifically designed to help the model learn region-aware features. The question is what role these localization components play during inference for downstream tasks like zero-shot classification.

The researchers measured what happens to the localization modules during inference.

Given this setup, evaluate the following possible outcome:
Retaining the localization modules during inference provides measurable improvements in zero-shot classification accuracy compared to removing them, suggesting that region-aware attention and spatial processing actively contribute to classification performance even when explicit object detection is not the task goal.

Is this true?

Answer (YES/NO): NO